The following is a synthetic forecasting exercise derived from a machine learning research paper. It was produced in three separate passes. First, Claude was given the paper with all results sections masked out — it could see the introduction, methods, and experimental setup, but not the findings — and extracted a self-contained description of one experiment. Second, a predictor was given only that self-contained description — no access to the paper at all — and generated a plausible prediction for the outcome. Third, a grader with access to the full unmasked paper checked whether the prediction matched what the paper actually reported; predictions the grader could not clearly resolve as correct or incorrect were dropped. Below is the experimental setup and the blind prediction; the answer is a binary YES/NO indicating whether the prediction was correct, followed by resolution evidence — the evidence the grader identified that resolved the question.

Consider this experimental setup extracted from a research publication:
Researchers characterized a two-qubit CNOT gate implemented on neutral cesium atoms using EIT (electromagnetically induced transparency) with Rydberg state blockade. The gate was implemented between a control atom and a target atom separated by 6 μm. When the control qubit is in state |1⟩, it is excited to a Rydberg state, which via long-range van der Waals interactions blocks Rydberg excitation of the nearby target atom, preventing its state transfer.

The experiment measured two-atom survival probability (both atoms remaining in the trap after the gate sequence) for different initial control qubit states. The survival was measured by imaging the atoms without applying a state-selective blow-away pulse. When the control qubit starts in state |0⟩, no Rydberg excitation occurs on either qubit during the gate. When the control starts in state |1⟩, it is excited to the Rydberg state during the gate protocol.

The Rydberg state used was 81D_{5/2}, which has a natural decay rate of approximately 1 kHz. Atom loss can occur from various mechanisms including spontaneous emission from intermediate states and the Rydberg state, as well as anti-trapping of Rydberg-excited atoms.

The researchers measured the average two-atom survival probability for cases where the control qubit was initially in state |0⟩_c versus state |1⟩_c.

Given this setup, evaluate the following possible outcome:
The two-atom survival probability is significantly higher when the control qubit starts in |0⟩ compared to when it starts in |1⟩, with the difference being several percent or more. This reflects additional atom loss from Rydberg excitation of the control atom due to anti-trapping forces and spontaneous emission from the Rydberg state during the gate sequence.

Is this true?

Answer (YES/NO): YES